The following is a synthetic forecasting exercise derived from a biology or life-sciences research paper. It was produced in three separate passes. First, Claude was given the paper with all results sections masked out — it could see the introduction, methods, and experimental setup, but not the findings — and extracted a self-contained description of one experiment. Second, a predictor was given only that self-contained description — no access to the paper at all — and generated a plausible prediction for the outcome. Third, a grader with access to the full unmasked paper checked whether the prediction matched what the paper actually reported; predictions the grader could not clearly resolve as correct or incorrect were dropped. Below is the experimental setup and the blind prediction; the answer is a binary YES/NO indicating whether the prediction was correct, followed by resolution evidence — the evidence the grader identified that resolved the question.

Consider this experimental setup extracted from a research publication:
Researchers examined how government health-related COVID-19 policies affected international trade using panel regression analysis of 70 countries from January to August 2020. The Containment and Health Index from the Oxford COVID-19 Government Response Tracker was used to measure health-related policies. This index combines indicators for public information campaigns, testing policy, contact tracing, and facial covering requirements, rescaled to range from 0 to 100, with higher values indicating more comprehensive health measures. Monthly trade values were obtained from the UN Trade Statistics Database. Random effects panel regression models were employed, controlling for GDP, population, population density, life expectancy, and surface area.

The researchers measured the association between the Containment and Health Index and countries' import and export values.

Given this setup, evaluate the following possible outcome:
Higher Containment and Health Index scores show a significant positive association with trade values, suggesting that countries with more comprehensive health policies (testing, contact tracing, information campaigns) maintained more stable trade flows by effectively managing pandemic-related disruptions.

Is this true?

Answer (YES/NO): YES